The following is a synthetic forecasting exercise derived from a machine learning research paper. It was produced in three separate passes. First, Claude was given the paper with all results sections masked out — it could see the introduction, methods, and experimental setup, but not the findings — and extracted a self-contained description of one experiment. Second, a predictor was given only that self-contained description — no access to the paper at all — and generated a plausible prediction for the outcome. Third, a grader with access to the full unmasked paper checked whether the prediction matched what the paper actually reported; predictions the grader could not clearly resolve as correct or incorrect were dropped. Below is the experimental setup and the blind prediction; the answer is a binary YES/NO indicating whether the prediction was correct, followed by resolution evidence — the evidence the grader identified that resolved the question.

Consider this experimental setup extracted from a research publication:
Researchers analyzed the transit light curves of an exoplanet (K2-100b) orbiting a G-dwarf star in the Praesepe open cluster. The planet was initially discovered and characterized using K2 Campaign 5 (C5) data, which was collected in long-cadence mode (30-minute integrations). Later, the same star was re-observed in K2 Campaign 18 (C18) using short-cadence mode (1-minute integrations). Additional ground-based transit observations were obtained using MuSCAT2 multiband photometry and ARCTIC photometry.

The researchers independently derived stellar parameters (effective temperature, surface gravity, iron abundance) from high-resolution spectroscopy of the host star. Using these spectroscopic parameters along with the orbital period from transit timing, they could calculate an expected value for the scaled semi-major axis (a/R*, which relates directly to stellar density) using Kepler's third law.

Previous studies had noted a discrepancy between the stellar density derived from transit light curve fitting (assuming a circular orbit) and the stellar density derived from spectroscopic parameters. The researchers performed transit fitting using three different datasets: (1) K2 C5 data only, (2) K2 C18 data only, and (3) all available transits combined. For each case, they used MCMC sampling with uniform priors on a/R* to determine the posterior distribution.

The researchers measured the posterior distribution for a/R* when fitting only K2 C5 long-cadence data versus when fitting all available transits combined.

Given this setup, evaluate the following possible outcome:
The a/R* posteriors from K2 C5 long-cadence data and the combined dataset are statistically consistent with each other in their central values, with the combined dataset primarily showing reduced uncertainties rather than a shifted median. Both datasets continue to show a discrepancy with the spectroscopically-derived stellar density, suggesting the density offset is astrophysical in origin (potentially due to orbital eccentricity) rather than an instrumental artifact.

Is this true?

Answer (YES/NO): NO